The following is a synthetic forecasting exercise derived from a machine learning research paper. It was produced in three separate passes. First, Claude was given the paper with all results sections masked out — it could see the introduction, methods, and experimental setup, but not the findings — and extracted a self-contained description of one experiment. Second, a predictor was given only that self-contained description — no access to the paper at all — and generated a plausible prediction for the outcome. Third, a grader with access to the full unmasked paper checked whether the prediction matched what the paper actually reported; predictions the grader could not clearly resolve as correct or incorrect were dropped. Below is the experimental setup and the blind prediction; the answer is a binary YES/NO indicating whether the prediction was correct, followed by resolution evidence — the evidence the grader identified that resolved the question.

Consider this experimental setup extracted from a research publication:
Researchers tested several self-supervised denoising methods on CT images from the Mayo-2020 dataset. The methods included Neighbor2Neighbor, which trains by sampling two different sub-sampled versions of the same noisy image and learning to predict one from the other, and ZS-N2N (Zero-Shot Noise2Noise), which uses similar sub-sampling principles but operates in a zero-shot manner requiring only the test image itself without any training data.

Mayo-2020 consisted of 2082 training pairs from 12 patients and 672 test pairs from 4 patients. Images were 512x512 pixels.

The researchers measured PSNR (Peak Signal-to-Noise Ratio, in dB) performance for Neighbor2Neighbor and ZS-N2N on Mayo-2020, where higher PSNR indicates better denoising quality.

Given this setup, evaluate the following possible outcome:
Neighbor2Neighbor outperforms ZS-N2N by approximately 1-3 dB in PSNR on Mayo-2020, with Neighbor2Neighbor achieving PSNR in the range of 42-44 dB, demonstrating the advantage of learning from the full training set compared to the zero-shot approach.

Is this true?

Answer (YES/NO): NO